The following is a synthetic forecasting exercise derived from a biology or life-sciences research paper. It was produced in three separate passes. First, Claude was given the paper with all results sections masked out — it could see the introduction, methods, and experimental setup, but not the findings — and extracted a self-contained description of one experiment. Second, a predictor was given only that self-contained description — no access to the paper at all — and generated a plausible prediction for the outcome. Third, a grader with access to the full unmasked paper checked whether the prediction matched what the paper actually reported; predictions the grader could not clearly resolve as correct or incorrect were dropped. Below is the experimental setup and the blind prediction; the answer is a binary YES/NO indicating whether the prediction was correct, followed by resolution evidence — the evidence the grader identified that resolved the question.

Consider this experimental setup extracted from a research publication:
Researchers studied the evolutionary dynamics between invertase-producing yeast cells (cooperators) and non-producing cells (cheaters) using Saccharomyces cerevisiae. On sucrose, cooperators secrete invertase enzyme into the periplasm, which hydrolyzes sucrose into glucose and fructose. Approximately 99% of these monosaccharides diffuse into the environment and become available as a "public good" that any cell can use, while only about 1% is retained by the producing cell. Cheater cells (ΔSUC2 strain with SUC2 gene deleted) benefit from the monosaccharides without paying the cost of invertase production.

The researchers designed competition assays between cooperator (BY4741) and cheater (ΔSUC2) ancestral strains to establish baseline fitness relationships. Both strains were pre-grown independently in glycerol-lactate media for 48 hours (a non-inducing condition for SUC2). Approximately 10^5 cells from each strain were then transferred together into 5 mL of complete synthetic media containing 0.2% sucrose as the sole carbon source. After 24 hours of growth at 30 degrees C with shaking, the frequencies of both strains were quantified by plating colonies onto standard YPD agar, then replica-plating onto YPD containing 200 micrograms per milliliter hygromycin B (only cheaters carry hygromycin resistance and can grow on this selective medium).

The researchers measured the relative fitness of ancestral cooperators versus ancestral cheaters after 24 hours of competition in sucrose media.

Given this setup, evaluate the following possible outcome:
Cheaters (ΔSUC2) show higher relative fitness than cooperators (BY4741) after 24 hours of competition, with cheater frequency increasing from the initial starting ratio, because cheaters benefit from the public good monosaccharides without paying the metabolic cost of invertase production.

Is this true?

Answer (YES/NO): YES